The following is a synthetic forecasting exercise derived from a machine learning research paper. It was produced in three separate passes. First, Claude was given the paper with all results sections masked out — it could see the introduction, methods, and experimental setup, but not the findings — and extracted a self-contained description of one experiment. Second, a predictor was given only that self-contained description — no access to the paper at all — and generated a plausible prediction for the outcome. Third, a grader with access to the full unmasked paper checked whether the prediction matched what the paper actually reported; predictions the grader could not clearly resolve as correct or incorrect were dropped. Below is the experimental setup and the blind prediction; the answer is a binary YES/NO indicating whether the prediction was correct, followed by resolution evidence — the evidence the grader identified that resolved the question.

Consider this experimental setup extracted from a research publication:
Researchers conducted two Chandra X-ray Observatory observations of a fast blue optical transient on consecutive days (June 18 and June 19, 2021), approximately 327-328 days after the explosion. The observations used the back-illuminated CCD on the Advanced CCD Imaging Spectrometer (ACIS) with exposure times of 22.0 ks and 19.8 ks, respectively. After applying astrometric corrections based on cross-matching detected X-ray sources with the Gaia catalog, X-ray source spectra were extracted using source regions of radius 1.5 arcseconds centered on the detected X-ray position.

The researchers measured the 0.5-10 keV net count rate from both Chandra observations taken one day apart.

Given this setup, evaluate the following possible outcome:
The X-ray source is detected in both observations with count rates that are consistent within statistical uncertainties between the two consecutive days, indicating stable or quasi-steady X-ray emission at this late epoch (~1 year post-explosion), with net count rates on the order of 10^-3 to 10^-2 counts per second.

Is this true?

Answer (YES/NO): NO